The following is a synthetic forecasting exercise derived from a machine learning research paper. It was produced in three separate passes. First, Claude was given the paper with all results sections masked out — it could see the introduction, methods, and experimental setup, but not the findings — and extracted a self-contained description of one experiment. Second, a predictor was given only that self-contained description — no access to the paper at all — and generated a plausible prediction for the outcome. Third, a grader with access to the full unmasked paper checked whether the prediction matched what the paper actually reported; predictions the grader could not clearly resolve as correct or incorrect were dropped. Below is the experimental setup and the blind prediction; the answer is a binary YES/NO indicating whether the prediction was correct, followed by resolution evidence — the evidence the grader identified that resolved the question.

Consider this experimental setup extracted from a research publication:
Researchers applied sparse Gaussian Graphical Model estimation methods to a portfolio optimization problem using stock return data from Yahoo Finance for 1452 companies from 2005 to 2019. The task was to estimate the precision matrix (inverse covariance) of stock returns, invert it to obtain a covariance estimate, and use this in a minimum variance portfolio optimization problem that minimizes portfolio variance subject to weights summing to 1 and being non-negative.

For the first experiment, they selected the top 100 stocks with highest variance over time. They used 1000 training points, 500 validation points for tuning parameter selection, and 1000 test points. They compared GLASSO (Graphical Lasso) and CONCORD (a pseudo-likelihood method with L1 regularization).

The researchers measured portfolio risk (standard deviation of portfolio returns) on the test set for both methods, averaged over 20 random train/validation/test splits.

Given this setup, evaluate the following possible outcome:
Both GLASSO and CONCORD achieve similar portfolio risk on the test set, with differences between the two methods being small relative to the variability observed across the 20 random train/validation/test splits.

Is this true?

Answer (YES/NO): NO